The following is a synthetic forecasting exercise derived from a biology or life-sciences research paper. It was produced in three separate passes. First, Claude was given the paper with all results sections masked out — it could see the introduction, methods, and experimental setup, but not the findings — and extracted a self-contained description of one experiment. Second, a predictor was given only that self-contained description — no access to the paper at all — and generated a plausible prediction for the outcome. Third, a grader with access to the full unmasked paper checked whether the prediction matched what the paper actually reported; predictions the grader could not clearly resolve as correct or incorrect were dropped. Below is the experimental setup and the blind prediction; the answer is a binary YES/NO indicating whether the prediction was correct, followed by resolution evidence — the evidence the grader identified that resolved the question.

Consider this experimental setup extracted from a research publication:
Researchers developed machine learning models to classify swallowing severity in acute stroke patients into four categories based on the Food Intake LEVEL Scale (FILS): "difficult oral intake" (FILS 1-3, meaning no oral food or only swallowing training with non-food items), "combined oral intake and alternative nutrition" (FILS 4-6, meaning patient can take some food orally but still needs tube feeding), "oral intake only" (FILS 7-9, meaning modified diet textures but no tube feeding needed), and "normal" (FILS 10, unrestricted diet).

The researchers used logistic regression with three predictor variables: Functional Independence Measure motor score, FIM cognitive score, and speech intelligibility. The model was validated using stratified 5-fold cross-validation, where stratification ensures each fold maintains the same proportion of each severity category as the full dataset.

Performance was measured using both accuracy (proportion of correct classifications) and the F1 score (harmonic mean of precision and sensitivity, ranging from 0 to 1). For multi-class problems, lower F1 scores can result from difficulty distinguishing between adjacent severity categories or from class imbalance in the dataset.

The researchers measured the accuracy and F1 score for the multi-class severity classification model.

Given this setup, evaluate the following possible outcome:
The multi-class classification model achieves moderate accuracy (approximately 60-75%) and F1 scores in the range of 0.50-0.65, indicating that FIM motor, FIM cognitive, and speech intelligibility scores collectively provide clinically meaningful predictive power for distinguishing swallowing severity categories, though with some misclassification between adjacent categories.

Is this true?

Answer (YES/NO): YES